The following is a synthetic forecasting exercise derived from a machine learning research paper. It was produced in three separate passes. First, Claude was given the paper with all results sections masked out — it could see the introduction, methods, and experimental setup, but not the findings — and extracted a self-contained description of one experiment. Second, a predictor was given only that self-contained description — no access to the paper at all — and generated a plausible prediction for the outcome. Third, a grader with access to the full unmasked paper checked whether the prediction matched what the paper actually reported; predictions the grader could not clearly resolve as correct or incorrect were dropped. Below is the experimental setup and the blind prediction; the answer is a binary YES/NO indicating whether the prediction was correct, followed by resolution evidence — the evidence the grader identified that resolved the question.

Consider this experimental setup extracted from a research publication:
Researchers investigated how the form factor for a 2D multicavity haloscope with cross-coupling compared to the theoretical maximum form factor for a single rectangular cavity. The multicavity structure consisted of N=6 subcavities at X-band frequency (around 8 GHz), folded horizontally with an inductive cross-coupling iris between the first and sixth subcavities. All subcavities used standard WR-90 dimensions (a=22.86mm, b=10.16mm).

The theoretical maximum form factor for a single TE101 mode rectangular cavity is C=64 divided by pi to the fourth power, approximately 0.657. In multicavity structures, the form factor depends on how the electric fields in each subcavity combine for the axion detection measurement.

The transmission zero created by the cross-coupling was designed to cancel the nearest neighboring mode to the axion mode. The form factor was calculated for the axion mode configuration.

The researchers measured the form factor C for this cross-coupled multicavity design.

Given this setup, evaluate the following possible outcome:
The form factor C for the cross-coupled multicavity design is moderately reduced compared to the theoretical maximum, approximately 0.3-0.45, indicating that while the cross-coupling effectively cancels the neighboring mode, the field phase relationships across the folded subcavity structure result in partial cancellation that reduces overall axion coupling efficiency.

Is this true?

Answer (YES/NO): NO